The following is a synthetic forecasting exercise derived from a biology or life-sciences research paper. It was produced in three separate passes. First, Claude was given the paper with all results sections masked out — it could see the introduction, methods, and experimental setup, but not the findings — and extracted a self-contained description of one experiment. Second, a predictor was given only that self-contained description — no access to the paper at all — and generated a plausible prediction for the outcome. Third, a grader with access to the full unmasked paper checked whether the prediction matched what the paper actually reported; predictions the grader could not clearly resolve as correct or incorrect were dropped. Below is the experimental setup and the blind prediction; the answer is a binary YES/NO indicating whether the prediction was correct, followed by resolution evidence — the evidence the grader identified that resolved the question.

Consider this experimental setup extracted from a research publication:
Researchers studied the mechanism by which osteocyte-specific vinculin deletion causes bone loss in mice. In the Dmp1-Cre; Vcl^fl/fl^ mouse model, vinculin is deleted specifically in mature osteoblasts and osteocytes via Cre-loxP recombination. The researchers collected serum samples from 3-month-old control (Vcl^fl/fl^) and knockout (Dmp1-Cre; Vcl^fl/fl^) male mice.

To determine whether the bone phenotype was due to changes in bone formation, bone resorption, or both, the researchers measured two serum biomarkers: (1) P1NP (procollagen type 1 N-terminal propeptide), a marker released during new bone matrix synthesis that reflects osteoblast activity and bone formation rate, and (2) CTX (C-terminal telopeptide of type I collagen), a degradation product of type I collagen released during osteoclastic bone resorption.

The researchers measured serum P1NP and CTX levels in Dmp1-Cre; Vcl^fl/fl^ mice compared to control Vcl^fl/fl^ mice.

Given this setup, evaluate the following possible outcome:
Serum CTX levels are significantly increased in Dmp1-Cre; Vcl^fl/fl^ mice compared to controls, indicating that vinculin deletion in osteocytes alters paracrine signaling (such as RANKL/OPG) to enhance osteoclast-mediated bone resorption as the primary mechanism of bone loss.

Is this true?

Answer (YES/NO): NO